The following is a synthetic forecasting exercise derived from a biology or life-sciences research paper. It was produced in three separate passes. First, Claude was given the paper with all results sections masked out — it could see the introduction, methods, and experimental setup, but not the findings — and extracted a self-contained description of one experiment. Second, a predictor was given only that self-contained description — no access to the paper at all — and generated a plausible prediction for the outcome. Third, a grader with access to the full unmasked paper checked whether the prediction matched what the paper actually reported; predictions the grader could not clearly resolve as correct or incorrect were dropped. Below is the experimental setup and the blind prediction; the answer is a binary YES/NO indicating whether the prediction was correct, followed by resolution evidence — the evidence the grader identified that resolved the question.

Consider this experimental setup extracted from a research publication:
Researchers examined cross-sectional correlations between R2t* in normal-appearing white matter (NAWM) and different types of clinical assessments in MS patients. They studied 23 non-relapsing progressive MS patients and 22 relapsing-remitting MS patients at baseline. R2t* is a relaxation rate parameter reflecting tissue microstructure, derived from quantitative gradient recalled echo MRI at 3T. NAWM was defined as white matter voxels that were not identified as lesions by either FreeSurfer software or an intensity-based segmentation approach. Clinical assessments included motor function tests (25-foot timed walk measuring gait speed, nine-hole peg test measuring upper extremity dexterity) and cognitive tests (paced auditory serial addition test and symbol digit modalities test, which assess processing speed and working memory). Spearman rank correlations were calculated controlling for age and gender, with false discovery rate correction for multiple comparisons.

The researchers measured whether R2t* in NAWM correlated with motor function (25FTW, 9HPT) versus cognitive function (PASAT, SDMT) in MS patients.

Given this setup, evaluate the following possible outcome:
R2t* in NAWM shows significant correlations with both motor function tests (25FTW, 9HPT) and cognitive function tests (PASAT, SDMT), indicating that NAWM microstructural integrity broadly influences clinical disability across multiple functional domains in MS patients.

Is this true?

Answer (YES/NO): YES